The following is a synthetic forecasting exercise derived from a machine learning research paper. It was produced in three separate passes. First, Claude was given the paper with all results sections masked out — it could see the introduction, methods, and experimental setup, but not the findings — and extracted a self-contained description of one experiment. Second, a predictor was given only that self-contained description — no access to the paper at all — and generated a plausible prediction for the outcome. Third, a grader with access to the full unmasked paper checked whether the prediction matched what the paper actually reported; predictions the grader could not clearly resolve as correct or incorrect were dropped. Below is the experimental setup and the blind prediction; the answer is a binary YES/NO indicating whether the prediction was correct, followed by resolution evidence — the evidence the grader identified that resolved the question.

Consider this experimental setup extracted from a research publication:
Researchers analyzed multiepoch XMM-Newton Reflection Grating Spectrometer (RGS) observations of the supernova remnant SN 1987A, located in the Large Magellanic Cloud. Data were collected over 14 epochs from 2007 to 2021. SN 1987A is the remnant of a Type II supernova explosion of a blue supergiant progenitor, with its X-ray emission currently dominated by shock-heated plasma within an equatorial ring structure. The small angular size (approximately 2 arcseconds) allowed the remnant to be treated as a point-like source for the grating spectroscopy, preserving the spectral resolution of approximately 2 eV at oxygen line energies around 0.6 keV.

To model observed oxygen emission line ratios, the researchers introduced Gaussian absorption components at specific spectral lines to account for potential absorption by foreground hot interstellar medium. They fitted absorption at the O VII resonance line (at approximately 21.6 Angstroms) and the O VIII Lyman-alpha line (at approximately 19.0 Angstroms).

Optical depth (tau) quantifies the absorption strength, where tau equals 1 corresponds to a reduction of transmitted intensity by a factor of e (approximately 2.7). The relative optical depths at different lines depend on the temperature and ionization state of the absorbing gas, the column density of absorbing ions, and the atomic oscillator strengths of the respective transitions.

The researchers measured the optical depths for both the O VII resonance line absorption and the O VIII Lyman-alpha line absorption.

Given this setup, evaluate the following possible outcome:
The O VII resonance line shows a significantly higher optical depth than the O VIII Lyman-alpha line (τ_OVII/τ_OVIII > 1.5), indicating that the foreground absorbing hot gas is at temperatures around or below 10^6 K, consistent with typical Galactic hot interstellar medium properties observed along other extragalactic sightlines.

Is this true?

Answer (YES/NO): NO